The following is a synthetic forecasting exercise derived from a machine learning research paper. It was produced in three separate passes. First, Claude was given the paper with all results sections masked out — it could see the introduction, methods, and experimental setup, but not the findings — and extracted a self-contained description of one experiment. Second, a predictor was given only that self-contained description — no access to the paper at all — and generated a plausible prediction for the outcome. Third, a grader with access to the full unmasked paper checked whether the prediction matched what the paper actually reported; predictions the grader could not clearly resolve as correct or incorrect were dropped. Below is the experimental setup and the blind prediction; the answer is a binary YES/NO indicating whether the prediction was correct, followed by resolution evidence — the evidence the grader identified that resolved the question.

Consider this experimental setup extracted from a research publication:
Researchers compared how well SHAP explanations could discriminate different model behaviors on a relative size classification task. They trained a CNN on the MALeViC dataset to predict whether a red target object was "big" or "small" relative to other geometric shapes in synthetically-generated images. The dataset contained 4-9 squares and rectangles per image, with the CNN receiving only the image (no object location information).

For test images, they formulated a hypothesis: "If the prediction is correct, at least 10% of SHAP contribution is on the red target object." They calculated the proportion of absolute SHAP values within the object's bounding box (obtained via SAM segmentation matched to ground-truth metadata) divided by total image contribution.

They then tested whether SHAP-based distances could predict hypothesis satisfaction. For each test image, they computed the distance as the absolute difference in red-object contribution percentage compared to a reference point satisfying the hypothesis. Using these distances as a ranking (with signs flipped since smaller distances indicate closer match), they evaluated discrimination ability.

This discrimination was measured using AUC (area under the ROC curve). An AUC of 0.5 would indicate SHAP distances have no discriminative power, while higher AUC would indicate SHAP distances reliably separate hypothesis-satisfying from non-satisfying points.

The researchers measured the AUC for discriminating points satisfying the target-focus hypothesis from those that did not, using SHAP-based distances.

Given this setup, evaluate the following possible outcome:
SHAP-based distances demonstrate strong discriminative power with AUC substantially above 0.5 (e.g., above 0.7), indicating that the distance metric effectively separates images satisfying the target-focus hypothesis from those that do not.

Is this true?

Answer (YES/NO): YES